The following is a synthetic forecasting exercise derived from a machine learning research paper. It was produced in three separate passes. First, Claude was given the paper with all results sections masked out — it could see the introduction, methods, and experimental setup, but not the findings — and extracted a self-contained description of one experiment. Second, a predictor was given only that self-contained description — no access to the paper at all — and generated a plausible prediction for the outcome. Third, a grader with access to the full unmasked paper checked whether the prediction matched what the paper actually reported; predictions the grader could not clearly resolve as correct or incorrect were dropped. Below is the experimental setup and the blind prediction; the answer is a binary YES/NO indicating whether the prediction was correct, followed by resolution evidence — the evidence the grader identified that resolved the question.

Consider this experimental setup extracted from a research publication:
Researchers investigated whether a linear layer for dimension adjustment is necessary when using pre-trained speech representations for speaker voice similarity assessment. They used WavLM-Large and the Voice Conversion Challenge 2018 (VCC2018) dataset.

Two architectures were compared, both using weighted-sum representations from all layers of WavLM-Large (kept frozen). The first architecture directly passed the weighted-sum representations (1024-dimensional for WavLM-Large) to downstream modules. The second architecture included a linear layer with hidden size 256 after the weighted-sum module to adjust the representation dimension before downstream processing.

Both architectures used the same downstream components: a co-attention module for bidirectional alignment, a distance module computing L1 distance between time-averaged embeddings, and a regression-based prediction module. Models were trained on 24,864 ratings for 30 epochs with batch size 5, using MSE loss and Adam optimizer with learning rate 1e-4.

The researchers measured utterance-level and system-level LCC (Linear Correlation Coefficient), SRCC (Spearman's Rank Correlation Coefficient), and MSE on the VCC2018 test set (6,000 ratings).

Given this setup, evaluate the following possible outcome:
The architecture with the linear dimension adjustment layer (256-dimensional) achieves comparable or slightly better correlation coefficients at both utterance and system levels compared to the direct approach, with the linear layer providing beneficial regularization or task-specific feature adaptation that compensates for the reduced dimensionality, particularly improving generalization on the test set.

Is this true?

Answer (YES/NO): NO